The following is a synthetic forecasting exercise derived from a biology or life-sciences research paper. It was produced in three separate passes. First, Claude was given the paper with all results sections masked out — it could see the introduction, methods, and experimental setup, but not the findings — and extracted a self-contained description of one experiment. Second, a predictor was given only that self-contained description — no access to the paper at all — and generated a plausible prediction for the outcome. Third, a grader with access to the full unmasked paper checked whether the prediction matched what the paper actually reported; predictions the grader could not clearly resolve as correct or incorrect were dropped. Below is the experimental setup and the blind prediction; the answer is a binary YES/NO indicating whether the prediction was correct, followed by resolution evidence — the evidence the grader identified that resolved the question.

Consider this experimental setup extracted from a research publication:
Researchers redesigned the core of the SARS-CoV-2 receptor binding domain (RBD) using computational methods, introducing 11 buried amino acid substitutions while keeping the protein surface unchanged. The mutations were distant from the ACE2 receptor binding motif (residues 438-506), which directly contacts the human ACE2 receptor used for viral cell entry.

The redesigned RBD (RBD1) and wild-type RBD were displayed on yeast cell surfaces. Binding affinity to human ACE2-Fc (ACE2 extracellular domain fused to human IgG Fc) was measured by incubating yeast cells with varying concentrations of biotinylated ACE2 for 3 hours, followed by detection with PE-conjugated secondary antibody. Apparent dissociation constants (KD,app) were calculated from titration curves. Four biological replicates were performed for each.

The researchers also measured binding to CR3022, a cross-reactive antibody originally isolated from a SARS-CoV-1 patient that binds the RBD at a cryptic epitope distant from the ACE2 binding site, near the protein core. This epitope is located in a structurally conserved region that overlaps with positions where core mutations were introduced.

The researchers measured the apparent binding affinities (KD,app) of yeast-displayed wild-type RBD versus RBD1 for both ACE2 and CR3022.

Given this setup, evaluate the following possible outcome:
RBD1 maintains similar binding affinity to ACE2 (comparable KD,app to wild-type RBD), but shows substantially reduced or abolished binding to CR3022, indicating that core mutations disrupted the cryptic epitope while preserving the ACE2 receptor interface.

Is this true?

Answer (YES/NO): NO